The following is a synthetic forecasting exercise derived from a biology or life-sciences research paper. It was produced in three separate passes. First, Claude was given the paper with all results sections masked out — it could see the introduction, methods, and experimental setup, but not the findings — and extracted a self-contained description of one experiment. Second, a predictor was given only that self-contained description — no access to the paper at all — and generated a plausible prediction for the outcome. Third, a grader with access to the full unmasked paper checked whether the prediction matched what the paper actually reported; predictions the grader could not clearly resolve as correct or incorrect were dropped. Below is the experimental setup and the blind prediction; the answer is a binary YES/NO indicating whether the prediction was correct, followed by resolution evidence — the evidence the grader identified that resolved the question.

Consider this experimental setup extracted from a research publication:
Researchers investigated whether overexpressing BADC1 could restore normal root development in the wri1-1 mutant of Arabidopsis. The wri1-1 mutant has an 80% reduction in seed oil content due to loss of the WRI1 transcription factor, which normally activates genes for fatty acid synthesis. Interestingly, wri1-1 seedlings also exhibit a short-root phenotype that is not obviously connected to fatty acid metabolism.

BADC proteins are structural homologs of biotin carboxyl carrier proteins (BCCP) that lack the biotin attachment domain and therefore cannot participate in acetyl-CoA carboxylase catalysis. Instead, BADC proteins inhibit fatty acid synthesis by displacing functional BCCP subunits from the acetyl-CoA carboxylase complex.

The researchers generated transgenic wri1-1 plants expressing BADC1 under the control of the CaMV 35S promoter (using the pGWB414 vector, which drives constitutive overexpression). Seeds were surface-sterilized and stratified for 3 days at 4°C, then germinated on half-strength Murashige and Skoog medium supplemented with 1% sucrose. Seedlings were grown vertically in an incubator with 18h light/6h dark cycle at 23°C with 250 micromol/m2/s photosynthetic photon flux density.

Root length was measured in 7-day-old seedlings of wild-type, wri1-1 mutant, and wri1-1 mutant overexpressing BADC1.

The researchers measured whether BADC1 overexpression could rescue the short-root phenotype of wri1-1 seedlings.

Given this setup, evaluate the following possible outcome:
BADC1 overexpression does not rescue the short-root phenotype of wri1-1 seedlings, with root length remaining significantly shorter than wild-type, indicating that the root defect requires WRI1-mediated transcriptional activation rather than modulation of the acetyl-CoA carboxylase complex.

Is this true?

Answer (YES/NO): NO